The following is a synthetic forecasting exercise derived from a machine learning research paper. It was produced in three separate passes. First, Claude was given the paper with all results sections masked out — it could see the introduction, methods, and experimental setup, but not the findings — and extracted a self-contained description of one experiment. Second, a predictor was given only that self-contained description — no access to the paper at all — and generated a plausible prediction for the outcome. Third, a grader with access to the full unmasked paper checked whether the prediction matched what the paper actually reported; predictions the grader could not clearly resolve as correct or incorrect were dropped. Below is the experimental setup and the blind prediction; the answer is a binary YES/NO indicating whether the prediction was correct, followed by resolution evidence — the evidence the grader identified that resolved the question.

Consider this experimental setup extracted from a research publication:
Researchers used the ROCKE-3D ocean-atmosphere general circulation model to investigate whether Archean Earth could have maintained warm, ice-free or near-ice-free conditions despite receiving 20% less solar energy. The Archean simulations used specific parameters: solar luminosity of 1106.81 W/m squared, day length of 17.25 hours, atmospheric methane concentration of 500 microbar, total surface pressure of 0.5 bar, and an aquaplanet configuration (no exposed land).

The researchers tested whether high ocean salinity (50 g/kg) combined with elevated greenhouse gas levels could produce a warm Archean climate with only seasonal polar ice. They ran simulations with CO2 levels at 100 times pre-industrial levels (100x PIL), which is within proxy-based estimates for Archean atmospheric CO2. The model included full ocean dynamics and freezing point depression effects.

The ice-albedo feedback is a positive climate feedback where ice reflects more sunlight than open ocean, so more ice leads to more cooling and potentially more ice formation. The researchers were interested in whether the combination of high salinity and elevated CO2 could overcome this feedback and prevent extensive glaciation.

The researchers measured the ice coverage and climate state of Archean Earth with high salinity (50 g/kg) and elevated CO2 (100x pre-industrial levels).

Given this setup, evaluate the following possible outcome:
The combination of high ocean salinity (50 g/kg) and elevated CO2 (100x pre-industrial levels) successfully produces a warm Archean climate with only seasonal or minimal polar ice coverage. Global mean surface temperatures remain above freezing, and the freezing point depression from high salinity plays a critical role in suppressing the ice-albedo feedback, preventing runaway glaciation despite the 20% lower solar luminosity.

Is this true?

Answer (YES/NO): NO